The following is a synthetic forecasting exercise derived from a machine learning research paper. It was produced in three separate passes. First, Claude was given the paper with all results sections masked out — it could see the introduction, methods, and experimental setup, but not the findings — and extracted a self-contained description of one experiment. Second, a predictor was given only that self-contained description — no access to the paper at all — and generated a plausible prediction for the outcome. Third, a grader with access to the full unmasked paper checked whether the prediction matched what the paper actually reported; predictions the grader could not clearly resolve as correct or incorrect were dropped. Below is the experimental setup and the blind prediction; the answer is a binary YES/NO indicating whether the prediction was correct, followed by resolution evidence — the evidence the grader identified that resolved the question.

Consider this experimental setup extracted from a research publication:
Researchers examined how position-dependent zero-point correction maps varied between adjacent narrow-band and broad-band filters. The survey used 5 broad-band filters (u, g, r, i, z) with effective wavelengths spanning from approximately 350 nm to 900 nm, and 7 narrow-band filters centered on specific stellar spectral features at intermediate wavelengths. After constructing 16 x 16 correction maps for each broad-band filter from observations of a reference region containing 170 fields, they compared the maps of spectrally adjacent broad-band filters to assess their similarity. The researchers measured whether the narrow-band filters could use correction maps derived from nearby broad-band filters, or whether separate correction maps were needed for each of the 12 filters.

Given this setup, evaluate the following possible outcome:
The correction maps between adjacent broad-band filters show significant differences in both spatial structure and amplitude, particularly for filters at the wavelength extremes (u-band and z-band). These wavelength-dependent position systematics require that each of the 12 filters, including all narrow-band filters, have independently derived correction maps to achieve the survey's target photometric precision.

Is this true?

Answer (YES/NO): NO